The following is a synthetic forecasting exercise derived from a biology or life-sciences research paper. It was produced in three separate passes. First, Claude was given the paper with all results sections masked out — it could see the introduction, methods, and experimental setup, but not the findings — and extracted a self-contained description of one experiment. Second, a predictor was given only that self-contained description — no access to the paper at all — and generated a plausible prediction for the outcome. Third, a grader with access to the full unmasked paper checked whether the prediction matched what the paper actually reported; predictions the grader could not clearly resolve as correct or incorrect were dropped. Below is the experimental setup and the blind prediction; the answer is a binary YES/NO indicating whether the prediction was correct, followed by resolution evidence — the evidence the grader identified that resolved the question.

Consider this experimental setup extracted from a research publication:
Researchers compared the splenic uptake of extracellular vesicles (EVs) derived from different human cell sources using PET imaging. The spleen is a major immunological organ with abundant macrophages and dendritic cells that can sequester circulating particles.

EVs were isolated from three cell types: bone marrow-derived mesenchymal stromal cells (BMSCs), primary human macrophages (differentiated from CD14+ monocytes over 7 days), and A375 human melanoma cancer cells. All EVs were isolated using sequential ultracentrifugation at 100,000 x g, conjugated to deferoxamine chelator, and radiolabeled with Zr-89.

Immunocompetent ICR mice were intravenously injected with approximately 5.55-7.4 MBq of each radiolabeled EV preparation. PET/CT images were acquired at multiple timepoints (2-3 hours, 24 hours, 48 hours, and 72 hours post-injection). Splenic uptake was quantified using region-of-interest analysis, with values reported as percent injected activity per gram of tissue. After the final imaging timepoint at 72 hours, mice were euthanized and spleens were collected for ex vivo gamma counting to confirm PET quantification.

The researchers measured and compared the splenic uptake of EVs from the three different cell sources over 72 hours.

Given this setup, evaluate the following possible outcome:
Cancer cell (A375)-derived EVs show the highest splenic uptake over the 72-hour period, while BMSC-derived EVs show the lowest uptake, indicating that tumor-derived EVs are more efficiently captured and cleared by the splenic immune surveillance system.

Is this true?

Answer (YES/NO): NO